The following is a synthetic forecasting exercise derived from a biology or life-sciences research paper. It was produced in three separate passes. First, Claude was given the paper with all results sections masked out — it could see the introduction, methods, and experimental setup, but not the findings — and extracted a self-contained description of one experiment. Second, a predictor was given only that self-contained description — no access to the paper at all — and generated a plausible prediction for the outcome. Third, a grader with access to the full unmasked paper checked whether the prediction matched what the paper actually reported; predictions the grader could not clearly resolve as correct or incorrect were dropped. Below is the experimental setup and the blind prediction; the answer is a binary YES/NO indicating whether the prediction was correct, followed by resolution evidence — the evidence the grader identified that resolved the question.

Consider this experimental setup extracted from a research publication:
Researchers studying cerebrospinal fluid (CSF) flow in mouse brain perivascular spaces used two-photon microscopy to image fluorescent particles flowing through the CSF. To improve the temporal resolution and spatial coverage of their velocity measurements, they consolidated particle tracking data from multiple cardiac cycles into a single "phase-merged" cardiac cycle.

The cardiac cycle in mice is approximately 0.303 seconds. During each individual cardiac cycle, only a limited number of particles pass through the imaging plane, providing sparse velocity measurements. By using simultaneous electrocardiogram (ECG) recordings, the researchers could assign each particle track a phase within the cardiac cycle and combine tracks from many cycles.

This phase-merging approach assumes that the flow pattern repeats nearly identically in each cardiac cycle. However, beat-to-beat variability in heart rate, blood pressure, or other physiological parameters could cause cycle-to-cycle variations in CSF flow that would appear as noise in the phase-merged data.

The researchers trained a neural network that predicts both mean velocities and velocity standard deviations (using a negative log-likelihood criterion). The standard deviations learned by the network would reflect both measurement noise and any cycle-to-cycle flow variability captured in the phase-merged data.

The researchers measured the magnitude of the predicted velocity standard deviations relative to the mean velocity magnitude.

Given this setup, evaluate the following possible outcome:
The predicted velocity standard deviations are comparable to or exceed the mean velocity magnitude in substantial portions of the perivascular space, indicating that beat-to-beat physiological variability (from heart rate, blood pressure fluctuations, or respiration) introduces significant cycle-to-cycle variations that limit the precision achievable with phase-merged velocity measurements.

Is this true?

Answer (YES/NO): NO